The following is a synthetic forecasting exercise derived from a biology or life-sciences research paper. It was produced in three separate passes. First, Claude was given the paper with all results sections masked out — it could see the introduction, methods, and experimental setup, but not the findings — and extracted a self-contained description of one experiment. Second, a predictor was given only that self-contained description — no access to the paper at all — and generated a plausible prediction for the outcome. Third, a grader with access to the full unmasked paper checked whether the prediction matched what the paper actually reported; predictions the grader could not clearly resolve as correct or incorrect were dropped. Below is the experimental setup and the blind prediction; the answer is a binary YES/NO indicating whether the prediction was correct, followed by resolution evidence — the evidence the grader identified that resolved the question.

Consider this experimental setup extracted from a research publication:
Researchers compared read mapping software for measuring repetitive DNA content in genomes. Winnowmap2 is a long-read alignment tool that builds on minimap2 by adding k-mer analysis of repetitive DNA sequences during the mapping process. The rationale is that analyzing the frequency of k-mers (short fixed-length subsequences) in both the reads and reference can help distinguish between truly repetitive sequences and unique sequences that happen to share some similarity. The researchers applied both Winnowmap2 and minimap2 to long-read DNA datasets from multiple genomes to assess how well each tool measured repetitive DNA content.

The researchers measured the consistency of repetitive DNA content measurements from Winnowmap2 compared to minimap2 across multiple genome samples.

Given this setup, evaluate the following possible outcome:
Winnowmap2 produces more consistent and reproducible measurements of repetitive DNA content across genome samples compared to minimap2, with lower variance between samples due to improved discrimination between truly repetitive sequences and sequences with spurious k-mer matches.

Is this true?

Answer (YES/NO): NO